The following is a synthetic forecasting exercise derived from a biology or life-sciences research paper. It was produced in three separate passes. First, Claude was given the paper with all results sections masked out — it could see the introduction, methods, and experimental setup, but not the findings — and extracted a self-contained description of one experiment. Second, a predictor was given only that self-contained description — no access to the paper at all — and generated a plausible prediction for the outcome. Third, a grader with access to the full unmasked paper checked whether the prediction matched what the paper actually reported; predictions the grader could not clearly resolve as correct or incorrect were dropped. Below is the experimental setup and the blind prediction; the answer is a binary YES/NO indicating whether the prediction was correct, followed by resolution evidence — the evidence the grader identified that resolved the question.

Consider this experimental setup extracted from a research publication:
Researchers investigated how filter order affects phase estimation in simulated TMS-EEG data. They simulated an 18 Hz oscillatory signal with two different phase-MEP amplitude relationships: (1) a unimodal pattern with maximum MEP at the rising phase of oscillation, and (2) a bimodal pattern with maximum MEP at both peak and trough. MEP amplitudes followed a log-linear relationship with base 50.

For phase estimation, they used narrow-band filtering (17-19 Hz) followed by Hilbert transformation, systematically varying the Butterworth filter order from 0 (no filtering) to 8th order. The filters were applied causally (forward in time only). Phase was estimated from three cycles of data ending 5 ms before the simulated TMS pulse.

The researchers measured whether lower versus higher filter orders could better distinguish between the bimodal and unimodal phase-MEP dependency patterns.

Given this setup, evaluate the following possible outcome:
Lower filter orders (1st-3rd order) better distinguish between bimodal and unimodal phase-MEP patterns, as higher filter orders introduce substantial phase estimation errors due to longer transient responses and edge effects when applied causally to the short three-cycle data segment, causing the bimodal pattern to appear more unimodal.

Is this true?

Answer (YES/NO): NO